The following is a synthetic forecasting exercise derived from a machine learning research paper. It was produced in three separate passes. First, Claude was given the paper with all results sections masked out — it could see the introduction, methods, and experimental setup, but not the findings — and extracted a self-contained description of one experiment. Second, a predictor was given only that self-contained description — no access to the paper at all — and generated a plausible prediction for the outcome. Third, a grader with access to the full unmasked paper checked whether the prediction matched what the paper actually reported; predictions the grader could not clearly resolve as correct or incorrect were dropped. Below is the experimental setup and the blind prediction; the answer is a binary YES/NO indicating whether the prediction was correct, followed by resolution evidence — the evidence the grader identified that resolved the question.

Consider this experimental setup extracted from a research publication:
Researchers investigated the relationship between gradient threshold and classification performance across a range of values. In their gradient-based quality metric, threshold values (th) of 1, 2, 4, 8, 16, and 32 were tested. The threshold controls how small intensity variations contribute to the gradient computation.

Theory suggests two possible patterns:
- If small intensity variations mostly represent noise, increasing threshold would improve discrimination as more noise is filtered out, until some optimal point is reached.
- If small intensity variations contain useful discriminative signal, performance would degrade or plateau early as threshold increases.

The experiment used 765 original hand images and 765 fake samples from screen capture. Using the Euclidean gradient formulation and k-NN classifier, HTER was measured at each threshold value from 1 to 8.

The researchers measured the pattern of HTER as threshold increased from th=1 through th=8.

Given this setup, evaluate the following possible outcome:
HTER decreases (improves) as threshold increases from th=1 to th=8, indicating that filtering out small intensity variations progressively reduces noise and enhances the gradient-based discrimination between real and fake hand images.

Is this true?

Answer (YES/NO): YES